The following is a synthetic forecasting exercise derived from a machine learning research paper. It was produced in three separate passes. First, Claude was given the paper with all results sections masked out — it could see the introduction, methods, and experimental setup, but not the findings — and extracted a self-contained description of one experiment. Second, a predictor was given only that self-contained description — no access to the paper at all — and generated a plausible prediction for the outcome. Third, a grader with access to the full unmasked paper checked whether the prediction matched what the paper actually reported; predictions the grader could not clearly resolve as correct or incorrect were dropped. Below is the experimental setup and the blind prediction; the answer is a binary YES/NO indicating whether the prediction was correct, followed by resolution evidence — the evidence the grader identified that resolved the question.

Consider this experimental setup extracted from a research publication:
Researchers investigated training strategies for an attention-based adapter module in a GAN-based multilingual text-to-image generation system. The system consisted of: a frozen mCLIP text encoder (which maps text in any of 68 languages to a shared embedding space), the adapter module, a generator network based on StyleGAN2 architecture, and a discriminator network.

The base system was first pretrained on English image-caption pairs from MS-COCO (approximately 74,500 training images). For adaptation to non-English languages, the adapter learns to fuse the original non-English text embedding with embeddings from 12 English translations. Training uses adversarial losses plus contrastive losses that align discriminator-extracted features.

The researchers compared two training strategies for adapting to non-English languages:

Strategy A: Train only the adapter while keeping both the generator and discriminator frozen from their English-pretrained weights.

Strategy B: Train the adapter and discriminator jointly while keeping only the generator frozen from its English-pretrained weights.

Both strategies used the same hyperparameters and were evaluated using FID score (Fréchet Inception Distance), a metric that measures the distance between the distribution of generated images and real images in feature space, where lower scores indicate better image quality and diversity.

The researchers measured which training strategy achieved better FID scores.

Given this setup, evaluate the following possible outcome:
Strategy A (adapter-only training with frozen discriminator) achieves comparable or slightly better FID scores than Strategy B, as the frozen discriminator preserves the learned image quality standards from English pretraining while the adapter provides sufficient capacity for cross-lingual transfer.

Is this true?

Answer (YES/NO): NO